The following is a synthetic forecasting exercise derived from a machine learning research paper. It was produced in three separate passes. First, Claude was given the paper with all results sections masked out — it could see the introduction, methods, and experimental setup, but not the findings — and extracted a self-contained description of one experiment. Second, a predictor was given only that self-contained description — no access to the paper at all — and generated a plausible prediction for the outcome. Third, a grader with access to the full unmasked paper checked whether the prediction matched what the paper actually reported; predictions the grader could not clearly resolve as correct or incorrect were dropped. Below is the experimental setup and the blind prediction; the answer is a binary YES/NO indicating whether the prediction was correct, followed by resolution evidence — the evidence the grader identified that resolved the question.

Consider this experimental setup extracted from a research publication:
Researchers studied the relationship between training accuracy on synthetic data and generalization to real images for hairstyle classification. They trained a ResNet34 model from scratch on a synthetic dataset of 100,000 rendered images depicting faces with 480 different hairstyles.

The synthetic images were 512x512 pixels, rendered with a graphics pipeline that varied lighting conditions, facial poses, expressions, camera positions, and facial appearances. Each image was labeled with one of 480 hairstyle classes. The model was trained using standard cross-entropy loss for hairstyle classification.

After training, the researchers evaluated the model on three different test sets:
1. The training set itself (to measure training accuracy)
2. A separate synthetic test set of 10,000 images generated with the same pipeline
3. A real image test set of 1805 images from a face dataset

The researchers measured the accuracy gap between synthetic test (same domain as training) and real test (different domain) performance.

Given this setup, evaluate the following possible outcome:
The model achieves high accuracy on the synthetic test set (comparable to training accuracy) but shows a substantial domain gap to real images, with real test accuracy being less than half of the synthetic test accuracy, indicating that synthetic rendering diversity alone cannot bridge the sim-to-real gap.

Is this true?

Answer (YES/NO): NO